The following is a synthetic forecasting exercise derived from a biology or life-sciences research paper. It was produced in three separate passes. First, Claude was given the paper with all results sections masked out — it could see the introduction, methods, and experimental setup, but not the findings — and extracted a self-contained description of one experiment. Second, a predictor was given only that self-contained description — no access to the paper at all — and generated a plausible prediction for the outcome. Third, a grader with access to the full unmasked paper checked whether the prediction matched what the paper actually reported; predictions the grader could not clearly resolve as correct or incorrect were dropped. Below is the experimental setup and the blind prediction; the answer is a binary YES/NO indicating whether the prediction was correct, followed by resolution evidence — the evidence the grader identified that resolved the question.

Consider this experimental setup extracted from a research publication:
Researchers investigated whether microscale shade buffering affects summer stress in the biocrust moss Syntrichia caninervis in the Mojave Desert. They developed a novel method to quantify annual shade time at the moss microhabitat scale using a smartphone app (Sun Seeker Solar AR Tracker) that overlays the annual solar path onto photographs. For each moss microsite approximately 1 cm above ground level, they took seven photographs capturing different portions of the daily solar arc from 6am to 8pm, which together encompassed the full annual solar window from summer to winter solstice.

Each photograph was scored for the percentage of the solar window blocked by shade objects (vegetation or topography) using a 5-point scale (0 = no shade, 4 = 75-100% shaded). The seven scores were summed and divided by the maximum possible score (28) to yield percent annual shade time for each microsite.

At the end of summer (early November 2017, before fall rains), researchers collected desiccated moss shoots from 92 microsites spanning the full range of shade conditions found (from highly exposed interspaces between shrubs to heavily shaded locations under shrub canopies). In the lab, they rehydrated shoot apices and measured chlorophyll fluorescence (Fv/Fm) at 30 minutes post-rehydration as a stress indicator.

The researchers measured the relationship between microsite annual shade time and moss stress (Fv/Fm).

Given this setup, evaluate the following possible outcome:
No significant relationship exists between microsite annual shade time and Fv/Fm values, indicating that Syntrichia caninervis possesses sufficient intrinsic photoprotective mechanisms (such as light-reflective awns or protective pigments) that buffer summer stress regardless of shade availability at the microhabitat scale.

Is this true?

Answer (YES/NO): NO